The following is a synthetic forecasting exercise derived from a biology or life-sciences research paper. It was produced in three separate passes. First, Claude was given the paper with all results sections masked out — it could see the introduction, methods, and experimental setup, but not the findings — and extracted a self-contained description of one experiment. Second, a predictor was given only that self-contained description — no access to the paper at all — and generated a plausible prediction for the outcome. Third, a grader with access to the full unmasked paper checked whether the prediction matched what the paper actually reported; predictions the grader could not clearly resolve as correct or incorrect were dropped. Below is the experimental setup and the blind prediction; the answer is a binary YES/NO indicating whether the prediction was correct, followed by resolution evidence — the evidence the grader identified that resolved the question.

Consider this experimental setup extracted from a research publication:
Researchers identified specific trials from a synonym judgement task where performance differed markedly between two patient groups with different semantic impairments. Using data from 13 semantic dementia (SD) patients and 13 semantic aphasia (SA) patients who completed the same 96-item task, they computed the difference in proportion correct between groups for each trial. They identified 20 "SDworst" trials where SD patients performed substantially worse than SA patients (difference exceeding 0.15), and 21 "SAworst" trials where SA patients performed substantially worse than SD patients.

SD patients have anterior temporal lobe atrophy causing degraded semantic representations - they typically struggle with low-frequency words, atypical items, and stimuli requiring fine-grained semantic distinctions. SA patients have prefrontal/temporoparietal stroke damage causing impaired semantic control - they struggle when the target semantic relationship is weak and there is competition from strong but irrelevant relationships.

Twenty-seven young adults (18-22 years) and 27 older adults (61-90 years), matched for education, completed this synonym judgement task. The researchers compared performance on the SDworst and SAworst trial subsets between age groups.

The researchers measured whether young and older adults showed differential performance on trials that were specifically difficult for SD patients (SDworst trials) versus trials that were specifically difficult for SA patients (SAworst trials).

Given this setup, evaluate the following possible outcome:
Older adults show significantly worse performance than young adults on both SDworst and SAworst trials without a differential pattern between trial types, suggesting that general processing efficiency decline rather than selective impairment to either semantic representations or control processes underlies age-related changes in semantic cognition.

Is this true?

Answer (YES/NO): NO